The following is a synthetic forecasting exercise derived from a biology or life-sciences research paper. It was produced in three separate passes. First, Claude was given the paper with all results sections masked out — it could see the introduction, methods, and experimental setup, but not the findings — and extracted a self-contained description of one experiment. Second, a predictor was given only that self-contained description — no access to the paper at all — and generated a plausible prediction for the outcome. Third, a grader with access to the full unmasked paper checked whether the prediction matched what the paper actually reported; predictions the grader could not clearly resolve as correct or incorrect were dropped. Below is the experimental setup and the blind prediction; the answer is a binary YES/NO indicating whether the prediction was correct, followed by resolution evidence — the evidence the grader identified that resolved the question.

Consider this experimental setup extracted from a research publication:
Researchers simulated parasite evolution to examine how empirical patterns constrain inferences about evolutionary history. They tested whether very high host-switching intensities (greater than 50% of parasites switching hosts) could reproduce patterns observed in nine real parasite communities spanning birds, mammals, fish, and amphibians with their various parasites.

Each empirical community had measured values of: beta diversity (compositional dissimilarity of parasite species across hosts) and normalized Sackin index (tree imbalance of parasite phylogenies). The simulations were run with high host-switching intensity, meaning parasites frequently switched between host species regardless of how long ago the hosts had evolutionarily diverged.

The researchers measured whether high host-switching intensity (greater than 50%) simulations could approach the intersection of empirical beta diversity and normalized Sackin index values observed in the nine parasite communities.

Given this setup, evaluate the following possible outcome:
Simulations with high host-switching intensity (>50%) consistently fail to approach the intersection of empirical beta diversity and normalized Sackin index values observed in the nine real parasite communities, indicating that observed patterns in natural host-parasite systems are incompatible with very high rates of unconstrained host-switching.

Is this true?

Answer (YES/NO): YES